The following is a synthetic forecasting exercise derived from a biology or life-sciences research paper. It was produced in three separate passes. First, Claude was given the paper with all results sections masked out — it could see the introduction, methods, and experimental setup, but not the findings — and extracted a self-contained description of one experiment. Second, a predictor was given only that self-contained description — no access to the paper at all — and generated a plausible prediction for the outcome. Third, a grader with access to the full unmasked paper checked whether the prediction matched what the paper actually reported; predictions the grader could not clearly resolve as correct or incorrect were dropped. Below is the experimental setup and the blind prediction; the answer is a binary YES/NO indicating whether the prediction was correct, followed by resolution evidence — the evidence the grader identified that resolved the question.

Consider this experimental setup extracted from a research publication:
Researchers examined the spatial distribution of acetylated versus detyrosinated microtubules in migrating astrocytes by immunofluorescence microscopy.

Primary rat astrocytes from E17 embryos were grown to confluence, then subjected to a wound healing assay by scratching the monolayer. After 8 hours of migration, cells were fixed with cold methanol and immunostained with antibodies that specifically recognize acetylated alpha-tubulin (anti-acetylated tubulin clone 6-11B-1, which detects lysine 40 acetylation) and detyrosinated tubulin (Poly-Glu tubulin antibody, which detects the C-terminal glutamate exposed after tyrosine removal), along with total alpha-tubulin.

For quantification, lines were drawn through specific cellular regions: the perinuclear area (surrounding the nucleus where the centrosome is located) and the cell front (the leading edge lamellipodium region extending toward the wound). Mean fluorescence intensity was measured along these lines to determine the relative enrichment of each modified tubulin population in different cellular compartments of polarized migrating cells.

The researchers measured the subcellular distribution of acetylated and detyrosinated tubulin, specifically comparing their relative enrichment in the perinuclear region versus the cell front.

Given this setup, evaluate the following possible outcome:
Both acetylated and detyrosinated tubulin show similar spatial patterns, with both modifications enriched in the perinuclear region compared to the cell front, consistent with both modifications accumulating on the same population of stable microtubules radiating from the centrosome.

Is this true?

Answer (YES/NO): NO